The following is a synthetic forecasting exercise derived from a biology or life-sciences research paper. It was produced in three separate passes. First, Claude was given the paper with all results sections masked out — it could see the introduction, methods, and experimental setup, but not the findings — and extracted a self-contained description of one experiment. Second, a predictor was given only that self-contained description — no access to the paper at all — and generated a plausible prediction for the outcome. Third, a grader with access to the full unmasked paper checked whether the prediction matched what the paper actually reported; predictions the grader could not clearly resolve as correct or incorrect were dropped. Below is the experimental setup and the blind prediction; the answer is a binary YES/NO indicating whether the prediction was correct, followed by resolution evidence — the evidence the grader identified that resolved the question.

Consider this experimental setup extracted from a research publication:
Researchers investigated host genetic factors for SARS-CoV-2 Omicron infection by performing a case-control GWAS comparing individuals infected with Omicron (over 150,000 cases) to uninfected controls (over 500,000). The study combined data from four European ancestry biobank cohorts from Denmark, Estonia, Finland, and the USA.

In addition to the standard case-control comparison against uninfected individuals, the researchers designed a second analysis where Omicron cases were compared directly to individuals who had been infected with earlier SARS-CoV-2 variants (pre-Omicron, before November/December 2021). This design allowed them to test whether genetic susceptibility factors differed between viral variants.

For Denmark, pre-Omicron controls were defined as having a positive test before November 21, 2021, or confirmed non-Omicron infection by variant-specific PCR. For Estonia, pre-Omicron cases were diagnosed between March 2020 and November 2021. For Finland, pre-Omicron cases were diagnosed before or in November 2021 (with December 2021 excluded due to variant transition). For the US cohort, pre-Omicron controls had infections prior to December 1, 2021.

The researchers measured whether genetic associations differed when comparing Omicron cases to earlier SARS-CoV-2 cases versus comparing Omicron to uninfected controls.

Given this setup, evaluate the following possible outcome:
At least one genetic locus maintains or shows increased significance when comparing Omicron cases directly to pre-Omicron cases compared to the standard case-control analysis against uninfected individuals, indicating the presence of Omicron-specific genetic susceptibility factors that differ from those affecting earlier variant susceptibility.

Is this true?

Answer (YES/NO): YES